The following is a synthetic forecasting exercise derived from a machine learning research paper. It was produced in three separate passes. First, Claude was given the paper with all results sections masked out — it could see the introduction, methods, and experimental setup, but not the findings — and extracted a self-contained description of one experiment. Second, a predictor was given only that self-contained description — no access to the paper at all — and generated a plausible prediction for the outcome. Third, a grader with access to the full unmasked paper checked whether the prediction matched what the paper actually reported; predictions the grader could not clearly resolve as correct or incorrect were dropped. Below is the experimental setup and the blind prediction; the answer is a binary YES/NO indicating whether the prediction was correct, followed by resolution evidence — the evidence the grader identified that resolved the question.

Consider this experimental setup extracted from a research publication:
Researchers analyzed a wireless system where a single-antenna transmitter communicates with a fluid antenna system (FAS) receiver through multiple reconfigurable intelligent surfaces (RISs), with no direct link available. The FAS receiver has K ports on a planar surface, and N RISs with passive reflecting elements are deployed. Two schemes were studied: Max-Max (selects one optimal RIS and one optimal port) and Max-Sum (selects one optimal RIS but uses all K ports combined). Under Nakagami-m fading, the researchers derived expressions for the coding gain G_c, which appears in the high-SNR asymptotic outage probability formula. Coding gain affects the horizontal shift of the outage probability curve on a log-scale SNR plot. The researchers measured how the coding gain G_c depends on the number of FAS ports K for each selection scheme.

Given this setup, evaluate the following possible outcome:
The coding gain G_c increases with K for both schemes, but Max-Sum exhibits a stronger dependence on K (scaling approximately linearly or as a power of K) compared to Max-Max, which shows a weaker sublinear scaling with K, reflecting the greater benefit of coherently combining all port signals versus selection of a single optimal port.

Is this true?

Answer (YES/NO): NO